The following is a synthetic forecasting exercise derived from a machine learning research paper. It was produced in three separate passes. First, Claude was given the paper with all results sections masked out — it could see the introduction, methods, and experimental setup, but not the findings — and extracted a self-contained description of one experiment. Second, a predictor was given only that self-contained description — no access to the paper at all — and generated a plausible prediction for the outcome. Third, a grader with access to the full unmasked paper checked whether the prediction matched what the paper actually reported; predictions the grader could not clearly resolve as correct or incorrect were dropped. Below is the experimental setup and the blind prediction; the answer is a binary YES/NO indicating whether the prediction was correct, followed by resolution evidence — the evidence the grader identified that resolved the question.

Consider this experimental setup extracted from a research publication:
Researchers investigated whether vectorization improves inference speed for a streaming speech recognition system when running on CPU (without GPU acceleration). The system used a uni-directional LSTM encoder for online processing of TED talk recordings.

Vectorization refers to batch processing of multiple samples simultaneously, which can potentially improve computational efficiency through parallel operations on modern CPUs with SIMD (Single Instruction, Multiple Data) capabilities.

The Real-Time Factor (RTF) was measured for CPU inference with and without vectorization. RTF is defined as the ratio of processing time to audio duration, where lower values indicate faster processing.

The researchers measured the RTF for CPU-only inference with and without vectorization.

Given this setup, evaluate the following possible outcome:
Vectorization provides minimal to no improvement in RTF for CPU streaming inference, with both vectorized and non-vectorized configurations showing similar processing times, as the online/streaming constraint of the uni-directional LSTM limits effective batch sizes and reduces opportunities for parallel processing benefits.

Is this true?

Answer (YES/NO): NO